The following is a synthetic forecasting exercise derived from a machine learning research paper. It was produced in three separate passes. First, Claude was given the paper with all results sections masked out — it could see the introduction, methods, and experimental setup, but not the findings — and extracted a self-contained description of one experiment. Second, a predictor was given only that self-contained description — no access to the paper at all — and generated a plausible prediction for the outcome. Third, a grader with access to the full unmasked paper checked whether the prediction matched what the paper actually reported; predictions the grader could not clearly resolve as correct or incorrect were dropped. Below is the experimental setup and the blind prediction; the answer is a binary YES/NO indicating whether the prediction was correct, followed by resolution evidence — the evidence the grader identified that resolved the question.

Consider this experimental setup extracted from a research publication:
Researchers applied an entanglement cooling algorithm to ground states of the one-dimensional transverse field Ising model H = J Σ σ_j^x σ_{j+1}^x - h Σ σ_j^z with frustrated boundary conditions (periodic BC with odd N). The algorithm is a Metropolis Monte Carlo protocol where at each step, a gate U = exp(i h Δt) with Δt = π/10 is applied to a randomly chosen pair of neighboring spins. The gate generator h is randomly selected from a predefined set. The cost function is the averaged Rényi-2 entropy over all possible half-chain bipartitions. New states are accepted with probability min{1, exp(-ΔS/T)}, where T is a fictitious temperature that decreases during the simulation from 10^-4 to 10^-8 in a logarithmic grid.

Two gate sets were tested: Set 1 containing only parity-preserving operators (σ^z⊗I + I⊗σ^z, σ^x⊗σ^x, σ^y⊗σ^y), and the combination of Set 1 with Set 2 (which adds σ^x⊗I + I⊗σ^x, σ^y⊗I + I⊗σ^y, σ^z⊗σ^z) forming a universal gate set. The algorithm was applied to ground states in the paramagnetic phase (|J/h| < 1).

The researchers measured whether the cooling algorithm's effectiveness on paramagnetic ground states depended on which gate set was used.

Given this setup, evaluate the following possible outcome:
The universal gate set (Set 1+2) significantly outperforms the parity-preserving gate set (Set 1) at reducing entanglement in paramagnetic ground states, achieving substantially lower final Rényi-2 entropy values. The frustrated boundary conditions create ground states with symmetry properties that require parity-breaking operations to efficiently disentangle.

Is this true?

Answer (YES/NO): YES